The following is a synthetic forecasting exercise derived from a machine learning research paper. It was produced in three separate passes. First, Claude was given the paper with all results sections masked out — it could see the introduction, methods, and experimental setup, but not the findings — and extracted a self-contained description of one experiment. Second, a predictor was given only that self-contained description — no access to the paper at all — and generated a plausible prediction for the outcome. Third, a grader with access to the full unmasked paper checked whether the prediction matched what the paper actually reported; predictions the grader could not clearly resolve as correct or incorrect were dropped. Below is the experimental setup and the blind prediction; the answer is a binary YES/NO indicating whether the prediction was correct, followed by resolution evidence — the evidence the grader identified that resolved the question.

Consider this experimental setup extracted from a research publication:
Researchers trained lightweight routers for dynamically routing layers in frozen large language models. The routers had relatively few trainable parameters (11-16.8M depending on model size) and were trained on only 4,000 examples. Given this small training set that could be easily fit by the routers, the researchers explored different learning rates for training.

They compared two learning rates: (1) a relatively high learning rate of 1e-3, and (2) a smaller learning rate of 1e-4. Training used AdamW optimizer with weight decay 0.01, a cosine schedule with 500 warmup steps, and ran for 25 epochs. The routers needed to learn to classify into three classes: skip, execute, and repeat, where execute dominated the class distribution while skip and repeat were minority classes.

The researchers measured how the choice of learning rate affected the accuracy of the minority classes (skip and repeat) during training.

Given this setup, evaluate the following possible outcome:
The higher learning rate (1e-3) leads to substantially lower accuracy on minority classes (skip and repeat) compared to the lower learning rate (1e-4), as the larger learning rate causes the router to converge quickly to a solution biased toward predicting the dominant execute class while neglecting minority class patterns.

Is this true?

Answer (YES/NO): NO